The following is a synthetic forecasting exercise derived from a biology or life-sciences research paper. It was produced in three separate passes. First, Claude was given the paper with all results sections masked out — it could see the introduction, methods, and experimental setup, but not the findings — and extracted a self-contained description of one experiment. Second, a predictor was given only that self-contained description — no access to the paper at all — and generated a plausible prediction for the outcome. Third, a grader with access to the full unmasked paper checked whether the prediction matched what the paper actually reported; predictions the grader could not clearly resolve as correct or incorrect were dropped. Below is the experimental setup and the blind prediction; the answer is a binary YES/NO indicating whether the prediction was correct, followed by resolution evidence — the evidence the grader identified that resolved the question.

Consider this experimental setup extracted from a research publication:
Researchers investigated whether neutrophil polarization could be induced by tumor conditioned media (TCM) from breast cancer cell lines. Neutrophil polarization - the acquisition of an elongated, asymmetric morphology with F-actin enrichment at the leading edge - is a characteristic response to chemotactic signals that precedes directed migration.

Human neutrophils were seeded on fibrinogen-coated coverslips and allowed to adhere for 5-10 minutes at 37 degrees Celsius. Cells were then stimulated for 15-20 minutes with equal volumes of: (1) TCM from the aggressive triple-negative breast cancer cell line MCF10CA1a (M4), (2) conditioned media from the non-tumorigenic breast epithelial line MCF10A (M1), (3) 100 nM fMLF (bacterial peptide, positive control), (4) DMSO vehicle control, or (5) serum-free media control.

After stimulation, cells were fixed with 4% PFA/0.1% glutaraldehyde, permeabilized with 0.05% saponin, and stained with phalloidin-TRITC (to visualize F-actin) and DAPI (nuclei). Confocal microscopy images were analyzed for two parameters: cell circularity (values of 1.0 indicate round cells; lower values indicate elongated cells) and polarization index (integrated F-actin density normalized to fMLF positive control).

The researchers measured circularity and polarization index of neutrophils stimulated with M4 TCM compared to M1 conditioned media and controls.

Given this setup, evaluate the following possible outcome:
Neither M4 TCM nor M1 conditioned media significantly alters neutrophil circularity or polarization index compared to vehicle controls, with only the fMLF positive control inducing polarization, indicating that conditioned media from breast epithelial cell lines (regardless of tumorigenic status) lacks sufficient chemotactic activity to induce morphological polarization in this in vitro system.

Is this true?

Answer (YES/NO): NO